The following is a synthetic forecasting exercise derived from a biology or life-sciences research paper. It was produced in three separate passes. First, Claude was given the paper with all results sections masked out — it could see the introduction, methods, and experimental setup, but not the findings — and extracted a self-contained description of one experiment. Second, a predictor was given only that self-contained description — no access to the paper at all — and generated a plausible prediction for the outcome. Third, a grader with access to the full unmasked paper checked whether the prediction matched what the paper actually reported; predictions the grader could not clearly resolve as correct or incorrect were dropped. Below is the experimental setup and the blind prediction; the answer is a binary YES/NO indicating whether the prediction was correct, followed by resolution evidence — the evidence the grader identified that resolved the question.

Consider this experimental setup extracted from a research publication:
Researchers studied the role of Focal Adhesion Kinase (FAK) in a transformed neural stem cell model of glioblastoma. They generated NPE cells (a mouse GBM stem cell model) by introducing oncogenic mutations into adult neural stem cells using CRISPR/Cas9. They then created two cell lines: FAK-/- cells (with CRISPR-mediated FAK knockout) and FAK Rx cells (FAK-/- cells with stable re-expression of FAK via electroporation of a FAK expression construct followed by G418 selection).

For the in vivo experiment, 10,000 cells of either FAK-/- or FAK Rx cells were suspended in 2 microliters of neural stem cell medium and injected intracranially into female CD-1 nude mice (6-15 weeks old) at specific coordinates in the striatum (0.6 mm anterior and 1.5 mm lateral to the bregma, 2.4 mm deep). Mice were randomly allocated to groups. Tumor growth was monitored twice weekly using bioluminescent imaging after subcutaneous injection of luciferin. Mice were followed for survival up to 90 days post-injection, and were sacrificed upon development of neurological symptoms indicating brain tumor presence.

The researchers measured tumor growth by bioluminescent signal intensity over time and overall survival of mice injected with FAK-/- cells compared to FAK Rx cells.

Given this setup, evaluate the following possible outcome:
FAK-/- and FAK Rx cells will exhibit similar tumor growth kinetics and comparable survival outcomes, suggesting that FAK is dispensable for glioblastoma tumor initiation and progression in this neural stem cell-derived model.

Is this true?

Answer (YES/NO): NO